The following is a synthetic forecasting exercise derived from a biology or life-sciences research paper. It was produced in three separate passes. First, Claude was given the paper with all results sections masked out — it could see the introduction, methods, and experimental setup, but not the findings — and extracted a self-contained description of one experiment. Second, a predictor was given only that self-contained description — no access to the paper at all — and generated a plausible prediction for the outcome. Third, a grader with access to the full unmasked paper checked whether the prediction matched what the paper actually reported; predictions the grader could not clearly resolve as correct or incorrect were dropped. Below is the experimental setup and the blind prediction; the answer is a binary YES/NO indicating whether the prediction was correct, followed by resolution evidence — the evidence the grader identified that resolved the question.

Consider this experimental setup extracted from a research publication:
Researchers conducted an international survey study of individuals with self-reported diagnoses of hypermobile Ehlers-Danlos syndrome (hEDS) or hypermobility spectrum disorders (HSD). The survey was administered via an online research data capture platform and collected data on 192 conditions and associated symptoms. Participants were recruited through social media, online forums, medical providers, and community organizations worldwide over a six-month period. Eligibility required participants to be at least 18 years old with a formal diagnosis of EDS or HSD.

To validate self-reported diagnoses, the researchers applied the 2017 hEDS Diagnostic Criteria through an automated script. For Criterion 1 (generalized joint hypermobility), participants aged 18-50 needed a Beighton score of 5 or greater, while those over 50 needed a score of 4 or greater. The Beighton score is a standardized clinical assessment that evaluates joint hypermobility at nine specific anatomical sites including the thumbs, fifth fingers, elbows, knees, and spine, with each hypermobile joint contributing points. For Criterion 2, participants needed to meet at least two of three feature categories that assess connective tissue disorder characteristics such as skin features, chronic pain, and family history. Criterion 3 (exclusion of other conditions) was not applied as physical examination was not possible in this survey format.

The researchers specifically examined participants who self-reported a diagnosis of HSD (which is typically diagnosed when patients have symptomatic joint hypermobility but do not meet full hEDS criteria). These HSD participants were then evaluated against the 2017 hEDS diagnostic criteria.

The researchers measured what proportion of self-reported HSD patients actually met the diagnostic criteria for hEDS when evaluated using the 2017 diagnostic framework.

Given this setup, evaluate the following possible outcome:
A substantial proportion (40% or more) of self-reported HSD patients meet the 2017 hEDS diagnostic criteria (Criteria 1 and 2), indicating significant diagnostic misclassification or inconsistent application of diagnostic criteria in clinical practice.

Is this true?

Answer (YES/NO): YES